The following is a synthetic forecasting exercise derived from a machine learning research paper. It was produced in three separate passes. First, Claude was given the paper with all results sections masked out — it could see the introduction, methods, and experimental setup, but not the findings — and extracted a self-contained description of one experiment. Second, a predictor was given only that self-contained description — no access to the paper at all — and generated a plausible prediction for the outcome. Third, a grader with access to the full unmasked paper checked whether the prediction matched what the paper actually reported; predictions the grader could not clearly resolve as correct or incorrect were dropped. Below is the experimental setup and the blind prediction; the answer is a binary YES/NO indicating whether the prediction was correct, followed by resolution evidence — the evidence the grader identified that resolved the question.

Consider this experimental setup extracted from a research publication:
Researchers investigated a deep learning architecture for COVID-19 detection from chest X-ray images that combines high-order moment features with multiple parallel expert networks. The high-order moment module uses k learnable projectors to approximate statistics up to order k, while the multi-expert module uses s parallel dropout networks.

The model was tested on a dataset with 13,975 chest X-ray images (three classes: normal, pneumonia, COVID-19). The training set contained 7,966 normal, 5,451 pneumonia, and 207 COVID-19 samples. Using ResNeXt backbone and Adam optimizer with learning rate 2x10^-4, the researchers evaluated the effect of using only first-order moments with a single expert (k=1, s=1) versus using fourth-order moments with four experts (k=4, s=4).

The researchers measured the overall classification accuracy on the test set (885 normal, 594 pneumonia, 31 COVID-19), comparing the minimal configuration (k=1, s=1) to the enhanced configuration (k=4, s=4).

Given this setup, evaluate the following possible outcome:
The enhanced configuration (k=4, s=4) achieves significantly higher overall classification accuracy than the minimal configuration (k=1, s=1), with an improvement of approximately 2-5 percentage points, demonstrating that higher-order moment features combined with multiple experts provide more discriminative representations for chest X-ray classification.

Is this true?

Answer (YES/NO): YES